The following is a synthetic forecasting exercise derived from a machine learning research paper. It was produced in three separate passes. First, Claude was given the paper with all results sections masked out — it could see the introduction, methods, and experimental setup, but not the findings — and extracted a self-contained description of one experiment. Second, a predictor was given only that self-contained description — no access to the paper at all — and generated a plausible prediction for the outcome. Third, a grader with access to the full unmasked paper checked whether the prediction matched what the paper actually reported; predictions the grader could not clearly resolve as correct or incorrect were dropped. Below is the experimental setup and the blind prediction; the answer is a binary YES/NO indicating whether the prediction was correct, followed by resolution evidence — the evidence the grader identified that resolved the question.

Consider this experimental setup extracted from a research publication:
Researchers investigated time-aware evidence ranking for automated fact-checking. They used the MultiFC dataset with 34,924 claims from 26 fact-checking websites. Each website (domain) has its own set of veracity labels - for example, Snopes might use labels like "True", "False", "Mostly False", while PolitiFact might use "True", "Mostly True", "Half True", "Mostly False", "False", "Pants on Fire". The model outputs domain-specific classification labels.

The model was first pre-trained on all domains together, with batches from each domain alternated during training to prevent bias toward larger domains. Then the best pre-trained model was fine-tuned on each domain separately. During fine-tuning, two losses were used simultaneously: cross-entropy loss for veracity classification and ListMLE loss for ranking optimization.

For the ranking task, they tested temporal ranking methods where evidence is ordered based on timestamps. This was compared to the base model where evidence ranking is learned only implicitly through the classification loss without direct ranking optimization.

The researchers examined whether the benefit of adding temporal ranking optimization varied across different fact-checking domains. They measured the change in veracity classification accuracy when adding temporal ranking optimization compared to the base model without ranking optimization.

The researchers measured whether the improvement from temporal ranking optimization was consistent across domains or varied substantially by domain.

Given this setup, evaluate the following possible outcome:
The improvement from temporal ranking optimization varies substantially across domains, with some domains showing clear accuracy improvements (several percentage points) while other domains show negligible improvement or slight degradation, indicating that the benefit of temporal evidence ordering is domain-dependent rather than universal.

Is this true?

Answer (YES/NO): YES